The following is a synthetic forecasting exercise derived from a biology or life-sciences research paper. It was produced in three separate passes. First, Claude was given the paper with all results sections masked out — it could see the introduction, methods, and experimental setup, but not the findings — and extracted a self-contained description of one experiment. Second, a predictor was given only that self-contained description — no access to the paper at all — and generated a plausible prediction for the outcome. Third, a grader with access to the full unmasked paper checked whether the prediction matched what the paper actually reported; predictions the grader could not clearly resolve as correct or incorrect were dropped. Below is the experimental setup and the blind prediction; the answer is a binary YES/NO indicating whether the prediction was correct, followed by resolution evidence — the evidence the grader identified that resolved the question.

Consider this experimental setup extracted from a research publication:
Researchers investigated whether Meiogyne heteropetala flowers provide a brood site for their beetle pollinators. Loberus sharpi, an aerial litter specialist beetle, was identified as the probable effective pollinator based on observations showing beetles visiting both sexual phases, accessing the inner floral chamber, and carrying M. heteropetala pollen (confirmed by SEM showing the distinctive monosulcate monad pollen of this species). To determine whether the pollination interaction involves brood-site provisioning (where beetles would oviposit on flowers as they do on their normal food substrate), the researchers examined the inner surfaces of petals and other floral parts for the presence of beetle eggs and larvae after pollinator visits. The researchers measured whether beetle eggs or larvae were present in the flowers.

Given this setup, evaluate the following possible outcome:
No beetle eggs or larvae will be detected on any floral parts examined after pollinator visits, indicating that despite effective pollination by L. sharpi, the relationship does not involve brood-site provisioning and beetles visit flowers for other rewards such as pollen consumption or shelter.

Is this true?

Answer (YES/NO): NO